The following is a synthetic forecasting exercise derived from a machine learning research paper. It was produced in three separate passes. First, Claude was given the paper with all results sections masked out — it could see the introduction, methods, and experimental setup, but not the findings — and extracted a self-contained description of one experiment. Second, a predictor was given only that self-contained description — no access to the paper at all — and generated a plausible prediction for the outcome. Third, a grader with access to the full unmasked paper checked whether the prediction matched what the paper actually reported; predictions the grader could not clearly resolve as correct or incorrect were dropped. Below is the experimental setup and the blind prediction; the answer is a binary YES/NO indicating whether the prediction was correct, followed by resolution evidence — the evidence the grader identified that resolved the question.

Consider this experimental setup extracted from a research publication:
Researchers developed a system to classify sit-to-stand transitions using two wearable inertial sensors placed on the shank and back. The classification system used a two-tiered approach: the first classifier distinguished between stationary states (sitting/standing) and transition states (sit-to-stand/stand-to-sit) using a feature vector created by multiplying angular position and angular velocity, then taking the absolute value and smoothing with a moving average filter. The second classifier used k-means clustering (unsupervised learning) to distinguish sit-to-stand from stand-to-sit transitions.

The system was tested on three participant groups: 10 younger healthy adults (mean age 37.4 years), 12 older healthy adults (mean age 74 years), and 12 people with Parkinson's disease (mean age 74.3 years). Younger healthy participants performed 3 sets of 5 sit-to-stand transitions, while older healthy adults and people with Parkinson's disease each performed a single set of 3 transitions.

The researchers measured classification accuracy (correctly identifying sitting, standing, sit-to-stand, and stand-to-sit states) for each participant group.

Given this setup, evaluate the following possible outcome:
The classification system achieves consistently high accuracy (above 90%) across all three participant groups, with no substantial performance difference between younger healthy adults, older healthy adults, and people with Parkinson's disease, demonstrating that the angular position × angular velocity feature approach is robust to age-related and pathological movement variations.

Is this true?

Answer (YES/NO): NO